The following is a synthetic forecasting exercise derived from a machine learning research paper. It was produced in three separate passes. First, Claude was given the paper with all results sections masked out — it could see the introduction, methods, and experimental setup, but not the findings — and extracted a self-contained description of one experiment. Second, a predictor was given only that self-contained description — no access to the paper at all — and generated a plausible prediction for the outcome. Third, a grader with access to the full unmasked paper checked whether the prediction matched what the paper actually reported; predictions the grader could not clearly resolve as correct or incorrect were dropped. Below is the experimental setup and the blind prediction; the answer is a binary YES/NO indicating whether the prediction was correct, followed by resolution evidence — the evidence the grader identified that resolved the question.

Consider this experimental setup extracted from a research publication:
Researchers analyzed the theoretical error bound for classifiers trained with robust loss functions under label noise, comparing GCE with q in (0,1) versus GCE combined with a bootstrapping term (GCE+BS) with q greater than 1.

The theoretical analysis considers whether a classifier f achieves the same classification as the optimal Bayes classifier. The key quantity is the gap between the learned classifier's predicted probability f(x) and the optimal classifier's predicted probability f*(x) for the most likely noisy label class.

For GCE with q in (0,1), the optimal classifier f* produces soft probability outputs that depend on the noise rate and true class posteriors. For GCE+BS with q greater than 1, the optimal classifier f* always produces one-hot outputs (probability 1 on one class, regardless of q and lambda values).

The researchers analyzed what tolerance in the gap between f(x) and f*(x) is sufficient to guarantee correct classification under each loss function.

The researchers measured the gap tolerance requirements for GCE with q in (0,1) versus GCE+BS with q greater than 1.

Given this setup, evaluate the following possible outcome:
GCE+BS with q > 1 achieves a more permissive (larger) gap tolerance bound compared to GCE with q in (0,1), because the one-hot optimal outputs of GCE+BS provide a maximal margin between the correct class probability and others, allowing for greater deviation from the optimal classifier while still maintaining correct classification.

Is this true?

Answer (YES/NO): YES